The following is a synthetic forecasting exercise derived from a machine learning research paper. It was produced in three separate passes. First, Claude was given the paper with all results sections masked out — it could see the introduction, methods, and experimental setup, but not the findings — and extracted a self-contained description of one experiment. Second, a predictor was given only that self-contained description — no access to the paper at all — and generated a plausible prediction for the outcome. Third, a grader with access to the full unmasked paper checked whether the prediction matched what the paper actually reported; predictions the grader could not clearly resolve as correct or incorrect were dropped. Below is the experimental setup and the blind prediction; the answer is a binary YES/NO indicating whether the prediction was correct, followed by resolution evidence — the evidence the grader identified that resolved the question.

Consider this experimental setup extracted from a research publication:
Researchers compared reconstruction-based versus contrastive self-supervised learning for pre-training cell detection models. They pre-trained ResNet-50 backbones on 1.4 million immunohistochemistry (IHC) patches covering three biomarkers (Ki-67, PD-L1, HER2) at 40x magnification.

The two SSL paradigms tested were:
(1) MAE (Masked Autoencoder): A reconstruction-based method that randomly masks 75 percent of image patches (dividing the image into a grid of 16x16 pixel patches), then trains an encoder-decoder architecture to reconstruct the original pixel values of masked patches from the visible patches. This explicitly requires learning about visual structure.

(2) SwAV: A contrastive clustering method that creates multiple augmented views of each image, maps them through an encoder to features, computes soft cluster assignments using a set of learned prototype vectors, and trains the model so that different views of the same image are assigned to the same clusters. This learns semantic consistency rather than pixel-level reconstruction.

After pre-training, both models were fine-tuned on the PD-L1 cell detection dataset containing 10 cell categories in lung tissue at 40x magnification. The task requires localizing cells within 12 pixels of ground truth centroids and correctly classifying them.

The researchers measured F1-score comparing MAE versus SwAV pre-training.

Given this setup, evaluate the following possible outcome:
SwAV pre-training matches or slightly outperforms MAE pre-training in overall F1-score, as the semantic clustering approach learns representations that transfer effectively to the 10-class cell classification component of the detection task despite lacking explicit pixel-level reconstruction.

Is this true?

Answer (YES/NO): NO